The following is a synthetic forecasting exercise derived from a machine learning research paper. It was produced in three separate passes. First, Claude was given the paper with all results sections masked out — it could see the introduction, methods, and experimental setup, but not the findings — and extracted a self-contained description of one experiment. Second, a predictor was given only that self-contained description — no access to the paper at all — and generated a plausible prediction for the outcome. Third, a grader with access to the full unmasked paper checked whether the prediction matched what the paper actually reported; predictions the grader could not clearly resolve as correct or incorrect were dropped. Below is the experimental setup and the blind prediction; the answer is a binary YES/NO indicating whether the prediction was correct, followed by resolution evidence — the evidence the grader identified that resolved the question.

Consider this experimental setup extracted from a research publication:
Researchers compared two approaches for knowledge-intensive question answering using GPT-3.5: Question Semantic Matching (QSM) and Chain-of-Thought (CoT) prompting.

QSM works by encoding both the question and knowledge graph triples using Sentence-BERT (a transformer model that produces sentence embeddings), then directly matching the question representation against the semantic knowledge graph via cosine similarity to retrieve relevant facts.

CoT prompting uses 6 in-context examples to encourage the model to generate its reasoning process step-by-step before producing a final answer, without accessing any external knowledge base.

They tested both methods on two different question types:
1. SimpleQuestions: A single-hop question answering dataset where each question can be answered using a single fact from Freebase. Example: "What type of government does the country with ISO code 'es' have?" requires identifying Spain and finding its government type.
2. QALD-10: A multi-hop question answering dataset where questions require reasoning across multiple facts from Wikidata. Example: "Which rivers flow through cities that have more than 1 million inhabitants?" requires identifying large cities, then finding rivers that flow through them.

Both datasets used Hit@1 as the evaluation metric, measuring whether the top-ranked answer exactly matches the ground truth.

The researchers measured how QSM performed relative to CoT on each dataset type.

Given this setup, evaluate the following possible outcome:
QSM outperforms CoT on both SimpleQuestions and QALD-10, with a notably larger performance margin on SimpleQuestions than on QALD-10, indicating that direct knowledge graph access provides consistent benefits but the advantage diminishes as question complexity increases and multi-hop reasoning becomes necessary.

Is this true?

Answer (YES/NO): NO